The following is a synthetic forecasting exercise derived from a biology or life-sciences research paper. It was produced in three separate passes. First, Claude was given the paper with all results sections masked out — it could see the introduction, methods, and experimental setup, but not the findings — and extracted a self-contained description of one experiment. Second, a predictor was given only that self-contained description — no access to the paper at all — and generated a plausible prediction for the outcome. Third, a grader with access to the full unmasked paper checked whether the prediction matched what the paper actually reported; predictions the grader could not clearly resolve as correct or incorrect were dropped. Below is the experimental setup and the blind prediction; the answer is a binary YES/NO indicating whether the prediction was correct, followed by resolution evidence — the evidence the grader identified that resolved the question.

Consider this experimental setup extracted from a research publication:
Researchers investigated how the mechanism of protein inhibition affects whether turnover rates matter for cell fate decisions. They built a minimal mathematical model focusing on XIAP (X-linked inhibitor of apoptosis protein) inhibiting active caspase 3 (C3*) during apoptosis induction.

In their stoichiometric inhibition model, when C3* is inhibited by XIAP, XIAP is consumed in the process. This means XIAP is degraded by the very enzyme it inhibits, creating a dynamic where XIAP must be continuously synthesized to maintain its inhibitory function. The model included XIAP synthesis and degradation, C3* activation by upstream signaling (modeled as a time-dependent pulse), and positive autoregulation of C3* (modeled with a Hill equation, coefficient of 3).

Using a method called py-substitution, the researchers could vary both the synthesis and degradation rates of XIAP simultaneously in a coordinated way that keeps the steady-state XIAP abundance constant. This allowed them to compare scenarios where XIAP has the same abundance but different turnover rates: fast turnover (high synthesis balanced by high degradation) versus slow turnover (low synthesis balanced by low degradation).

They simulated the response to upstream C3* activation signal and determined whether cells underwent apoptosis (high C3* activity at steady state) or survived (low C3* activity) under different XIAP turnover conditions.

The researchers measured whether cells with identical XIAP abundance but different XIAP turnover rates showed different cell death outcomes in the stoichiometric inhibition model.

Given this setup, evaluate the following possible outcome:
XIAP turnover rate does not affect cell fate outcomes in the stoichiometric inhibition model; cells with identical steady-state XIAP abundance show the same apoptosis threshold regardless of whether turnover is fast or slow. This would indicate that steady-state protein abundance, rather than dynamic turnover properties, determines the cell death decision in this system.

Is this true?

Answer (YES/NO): NO